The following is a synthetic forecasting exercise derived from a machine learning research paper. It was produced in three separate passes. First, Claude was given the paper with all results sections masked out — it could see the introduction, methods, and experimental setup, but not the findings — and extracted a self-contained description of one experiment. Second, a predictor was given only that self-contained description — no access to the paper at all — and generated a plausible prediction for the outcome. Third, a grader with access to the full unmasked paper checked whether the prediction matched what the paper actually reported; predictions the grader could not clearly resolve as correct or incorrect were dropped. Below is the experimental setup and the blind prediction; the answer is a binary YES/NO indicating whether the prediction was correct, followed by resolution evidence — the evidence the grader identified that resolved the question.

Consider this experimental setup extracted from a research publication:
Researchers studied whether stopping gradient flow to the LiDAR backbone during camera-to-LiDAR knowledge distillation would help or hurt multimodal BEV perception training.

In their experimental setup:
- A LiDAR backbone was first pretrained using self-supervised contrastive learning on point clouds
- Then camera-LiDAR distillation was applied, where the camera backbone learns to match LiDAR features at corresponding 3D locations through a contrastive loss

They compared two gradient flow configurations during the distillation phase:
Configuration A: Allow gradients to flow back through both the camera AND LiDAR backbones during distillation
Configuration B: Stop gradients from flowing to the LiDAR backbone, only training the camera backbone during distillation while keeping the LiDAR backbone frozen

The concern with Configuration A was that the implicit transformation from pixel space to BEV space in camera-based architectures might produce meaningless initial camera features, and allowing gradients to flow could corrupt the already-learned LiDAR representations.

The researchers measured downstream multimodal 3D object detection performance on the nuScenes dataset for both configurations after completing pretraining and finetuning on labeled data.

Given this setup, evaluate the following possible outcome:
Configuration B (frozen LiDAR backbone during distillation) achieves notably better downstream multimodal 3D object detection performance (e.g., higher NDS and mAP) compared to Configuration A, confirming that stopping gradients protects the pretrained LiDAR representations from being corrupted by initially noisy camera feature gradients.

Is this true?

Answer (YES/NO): YES